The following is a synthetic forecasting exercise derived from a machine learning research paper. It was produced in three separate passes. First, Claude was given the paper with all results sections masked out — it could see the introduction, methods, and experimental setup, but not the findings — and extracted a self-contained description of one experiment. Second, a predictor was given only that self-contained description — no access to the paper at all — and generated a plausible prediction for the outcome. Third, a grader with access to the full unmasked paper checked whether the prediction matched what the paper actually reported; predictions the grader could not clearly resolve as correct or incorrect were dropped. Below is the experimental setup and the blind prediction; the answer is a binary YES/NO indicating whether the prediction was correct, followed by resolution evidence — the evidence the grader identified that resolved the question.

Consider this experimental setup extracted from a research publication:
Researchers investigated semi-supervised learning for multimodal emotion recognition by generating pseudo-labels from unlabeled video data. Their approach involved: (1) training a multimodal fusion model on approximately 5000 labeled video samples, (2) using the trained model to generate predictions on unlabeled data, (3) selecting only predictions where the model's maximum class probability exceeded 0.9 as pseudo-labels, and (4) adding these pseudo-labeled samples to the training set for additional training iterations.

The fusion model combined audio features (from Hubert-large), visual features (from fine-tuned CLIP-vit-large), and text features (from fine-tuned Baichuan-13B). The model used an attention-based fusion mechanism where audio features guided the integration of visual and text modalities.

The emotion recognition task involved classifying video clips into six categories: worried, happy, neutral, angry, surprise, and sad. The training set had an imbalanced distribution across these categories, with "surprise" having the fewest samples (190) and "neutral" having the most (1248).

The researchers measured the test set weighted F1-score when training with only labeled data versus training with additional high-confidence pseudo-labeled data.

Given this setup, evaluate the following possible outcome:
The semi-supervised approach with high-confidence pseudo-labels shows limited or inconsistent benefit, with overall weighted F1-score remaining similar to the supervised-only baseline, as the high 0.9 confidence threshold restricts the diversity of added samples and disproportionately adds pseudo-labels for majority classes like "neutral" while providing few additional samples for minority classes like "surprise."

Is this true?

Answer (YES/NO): NO